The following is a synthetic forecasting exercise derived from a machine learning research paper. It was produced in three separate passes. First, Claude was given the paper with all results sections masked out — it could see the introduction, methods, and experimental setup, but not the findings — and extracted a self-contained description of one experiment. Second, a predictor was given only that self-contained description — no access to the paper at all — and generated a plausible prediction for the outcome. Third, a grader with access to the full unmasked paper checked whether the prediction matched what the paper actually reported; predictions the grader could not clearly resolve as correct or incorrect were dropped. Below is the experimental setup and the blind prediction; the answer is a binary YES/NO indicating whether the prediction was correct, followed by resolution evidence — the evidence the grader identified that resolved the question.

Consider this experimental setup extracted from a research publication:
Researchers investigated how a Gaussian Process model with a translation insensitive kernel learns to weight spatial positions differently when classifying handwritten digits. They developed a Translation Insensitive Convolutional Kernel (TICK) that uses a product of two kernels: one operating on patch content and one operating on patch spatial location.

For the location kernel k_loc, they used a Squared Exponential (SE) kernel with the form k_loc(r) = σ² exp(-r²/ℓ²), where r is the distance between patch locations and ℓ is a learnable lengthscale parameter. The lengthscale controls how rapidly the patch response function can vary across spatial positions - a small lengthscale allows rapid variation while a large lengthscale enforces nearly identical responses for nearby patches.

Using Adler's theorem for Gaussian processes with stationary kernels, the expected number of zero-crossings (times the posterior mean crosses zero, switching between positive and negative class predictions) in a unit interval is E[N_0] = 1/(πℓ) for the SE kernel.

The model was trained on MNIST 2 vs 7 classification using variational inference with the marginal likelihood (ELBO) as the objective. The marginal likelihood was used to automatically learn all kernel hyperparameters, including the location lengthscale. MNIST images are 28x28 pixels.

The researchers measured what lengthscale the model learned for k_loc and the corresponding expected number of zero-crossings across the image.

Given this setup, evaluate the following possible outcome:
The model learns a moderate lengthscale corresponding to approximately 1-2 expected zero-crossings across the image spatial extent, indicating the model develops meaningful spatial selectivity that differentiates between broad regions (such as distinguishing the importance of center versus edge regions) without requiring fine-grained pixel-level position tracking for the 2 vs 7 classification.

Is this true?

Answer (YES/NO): YES